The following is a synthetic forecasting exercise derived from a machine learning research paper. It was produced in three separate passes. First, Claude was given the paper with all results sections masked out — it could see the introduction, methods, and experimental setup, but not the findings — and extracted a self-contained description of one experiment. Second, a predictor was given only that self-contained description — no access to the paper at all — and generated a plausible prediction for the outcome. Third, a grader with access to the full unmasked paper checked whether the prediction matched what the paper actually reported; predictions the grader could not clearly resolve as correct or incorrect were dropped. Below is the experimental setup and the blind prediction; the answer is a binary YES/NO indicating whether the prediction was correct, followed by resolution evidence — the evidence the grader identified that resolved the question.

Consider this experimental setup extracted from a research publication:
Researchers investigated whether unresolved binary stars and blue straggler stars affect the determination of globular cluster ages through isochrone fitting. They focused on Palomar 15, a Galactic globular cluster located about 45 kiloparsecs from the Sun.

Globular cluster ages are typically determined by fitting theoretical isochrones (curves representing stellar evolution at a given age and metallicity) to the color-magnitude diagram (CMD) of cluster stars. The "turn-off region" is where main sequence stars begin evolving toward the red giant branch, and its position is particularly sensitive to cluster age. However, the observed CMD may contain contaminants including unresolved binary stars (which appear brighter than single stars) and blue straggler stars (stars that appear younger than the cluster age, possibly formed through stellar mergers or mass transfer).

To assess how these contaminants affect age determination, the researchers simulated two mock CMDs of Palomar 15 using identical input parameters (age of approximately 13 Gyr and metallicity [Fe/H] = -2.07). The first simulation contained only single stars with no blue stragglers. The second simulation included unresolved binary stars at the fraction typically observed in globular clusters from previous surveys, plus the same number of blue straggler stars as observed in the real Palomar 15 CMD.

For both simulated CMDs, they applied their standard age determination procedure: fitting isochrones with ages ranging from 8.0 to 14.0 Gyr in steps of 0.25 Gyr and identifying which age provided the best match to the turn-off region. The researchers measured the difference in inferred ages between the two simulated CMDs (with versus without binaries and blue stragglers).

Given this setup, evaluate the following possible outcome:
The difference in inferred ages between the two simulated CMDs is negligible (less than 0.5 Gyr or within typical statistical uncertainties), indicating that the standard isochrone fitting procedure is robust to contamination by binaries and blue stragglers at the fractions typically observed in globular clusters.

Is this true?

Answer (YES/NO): YES